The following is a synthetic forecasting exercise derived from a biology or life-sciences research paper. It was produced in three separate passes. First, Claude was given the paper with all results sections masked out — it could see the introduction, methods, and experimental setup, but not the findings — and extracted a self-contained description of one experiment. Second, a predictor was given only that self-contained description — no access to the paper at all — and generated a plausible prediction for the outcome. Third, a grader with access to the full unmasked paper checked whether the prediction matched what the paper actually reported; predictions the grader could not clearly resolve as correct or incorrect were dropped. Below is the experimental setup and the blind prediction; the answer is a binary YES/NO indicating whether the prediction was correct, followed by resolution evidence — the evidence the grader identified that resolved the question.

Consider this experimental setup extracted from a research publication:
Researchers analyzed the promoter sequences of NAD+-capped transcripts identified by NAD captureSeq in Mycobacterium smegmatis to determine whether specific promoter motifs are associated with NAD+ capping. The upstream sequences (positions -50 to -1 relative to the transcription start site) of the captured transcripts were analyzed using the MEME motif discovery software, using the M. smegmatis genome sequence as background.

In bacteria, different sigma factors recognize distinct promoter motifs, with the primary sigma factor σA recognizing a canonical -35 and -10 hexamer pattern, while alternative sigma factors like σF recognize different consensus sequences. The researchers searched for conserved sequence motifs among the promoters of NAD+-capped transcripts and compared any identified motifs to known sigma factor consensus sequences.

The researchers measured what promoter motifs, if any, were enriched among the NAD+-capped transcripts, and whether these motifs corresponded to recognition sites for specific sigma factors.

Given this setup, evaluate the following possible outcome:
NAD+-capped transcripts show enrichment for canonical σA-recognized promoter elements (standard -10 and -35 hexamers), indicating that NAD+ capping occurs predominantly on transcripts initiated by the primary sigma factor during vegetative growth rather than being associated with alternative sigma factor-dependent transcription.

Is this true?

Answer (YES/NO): NO